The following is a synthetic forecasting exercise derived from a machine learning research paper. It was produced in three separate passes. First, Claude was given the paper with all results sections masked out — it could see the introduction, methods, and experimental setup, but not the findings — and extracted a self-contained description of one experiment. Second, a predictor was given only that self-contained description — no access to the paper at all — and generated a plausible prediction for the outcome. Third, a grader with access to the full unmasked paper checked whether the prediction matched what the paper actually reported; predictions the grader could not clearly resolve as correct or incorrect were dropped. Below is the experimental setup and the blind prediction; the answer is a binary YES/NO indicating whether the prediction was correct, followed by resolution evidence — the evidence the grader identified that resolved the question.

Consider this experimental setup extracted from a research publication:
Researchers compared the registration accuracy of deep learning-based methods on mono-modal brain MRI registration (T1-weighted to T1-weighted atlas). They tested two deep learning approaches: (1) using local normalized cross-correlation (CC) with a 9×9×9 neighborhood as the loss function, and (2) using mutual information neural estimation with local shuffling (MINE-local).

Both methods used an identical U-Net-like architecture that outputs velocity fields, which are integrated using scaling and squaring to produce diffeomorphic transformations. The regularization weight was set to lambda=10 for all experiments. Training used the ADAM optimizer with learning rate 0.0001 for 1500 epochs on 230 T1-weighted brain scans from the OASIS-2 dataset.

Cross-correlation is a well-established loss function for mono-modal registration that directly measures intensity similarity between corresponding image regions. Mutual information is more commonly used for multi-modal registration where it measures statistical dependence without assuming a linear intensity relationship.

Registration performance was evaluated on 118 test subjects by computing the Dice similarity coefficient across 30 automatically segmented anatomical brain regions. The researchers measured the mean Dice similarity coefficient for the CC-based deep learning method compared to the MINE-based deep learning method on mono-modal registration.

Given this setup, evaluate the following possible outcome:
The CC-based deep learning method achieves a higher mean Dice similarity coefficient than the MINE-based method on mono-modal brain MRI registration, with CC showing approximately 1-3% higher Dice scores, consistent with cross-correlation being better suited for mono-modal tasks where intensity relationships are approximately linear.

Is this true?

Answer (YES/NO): NO